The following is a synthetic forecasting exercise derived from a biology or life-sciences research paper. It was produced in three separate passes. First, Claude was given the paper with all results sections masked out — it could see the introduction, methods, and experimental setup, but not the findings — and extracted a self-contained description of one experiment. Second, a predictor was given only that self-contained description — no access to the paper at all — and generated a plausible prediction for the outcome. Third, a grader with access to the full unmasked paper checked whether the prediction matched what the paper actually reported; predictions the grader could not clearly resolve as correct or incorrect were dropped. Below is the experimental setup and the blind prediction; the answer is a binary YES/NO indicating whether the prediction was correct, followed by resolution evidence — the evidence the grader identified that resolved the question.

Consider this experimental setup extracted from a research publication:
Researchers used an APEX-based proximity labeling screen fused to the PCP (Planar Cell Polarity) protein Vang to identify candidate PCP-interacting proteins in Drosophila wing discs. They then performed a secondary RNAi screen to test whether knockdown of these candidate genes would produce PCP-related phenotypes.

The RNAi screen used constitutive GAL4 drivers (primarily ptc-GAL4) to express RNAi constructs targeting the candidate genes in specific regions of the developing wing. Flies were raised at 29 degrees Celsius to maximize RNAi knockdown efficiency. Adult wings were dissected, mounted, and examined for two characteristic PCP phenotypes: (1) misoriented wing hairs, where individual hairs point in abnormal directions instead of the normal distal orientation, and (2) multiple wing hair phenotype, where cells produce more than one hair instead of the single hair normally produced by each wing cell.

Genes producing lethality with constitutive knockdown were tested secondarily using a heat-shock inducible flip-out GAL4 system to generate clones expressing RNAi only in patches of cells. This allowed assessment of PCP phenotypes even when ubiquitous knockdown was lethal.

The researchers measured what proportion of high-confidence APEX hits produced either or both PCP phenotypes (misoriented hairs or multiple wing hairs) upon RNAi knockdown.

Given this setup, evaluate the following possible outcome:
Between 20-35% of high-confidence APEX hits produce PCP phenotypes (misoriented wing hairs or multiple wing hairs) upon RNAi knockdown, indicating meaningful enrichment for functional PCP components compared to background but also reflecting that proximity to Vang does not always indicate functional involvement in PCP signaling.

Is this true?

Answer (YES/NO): YES